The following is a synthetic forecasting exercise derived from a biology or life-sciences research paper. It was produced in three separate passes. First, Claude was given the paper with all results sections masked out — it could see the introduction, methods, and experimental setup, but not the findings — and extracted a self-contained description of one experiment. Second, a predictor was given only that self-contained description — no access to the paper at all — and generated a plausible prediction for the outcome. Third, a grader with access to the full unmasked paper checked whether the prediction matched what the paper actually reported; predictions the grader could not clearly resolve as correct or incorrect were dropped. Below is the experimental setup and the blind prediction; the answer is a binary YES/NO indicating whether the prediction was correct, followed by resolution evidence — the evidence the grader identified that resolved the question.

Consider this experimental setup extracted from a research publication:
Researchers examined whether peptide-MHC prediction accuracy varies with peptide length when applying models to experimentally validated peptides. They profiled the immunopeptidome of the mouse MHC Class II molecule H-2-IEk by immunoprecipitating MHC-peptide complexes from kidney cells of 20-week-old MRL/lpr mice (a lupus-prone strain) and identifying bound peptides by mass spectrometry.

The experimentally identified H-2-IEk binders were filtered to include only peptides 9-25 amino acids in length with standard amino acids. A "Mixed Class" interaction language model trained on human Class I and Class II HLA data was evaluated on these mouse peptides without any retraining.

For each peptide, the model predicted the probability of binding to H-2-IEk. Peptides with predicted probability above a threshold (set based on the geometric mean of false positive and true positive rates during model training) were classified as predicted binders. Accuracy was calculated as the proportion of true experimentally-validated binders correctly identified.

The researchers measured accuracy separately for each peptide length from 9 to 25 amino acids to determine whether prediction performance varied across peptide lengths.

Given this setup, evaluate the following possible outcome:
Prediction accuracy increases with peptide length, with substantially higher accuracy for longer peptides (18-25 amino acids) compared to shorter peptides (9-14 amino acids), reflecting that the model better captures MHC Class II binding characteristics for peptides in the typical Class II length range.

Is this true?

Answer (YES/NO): NO